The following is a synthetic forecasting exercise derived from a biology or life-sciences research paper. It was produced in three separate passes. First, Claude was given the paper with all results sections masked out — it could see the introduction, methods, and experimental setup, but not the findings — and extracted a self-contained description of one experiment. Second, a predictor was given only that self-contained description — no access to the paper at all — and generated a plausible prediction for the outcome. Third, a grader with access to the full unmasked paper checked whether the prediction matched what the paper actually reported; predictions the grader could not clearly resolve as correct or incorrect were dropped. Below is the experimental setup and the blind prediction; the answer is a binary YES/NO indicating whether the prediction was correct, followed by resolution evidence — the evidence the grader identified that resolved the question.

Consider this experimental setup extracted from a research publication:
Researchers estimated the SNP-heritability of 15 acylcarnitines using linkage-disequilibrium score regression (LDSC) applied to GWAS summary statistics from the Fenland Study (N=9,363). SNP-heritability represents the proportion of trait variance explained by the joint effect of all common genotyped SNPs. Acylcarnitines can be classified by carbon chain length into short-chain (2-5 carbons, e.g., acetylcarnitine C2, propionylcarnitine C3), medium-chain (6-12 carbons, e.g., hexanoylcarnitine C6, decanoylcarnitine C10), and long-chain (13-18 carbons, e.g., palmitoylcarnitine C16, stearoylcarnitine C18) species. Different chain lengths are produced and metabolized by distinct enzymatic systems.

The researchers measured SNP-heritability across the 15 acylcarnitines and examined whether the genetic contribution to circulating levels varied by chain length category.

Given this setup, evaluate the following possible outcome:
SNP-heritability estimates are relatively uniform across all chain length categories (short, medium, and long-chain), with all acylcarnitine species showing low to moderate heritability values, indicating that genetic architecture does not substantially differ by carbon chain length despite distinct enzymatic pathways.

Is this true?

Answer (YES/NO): YES